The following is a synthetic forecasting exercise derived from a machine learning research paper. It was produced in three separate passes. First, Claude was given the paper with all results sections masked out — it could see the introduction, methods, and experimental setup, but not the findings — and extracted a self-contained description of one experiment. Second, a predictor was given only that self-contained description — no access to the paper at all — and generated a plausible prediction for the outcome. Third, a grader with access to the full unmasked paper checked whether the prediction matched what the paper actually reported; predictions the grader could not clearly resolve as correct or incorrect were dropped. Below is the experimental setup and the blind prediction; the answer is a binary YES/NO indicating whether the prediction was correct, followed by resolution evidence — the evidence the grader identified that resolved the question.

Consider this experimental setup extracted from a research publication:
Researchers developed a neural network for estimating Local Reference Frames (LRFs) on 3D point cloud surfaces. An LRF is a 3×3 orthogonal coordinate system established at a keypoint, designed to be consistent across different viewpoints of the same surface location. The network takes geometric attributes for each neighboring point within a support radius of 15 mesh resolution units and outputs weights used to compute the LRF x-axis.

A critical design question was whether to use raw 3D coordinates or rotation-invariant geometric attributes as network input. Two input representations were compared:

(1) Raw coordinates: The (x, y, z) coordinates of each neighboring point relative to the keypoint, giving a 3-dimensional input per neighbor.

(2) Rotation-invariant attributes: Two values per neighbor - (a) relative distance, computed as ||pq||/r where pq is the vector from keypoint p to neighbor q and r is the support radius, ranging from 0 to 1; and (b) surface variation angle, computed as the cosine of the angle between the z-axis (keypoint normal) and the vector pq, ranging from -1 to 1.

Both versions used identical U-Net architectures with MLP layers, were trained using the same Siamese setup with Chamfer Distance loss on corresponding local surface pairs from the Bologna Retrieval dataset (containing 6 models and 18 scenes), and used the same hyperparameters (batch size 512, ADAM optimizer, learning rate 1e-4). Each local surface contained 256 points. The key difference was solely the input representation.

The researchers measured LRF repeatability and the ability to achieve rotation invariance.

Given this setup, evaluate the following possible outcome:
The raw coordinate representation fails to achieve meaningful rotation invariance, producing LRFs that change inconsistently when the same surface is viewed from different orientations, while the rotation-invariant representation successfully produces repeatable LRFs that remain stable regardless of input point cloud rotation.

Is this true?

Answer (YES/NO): NO